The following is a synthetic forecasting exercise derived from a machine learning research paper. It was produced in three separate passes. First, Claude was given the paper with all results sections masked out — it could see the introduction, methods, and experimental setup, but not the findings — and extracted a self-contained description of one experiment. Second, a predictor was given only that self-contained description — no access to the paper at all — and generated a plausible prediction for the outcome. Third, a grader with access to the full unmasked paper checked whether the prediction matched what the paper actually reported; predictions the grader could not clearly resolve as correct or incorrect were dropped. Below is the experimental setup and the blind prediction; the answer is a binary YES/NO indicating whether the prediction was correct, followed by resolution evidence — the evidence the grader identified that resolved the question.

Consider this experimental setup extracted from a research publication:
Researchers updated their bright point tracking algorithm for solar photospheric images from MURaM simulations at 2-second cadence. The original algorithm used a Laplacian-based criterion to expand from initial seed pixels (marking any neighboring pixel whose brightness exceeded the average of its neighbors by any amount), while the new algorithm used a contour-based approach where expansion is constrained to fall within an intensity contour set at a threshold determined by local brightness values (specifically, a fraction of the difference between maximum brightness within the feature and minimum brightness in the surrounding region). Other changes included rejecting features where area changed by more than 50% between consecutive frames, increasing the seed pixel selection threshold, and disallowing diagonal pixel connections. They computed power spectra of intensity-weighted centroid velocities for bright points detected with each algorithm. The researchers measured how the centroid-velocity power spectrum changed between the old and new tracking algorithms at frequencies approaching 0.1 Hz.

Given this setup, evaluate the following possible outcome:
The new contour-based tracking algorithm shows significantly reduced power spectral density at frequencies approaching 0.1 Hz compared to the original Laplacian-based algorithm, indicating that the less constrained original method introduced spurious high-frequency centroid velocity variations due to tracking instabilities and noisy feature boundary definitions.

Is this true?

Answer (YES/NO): YES